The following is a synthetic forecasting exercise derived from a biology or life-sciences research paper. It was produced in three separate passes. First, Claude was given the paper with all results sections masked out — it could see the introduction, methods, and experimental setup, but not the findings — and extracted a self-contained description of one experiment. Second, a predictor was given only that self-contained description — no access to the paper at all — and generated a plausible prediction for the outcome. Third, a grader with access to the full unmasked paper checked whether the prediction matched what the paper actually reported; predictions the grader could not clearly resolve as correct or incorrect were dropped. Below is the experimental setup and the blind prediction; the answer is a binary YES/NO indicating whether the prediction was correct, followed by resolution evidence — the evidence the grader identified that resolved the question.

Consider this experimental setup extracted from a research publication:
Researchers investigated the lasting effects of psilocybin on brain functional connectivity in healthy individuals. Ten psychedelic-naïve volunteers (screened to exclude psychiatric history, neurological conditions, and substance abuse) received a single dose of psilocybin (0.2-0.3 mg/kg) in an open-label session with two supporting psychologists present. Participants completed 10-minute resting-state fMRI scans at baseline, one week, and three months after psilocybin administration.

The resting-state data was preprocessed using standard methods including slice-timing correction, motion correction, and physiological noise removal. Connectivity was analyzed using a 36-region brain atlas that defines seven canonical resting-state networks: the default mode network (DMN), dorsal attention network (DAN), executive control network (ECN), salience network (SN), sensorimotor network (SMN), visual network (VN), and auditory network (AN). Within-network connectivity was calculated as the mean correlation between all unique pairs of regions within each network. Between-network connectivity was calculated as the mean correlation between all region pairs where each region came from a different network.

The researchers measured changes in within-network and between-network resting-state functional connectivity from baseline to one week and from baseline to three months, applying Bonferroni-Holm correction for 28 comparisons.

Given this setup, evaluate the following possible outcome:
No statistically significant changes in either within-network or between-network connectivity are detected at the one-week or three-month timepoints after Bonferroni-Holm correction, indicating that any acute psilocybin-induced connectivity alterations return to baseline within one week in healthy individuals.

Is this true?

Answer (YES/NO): NO